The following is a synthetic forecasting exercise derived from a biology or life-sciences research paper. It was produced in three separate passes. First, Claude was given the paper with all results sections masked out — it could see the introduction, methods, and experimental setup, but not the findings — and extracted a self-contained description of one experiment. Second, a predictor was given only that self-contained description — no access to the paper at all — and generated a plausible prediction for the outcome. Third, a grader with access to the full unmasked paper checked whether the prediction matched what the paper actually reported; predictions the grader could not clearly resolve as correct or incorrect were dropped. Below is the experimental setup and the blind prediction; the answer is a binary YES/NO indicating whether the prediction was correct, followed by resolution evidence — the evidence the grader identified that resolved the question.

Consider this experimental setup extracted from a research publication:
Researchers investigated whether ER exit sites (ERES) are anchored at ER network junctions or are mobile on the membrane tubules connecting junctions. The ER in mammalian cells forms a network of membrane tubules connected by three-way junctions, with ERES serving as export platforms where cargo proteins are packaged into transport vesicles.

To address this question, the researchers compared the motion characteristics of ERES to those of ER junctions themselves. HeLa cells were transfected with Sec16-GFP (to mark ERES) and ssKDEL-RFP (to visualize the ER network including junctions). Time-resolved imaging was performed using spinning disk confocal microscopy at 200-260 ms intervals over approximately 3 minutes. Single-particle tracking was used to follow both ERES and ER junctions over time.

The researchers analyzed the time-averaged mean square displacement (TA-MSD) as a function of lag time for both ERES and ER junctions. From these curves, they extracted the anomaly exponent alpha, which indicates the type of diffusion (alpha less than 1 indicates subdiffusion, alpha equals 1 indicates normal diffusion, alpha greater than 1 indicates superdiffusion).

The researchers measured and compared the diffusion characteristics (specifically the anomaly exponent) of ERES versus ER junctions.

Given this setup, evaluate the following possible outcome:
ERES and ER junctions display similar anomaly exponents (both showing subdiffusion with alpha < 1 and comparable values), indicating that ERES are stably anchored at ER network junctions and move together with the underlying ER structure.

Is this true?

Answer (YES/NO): NO